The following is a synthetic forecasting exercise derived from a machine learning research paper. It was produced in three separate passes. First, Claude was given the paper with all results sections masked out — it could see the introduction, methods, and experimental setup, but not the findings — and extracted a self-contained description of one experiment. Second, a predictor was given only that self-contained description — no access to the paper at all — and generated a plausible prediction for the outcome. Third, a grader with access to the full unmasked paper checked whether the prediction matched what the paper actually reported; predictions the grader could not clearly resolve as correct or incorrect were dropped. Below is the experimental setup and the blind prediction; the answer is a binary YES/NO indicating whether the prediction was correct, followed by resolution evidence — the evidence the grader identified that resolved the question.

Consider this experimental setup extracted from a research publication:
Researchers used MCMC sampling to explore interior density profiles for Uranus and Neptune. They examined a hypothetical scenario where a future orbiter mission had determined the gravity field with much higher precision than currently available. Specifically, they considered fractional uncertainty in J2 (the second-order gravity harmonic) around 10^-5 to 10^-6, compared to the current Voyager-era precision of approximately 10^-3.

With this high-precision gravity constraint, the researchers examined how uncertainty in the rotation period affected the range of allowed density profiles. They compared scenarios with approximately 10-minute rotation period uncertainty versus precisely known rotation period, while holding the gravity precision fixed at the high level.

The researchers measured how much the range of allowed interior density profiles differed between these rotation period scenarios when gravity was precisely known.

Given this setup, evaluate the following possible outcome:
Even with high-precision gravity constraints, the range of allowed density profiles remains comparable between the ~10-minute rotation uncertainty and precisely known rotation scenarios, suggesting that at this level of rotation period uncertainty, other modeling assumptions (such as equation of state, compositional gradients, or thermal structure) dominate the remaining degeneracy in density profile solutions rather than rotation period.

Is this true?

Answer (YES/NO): NO